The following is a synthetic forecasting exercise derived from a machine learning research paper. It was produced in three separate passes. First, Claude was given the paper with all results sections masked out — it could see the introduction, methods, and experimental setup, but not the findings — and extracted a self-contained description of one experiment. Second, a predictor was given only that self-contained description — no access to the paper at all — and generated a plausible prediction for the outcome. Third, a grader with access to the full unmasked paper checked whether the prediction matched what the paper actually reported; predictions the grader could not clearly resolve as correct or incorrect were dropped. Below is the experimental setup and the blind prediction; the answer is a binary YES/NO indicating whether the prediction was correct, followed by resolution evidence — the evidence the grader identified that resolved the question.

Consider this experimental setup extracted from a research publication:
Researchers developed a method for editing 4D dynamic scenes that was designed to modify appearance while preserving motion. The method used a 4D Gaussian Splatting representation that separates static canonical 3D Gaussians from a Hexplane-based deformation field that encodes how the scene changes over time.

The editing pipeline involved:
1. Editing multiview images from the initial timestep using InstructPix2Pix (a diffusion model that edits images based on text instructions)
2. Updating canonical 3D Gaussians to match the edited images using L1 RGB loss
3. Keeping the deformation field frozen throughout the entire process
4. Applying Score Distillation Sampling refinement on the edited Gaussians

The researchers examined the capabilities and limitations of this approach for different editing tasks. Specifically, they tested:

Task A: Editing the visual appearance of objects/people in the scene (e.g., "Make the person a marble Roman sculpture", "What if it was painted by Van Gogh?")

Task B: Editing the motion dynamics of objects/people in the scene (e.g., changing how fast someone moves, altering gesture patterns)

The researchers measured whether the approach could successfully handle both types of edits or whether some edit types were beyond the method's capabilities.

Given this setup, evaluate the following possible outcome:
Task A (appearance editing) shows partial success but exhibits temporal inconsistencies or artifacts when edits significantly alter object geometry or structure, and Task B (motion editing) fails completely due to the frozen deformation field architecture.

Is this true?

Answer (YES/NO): NO